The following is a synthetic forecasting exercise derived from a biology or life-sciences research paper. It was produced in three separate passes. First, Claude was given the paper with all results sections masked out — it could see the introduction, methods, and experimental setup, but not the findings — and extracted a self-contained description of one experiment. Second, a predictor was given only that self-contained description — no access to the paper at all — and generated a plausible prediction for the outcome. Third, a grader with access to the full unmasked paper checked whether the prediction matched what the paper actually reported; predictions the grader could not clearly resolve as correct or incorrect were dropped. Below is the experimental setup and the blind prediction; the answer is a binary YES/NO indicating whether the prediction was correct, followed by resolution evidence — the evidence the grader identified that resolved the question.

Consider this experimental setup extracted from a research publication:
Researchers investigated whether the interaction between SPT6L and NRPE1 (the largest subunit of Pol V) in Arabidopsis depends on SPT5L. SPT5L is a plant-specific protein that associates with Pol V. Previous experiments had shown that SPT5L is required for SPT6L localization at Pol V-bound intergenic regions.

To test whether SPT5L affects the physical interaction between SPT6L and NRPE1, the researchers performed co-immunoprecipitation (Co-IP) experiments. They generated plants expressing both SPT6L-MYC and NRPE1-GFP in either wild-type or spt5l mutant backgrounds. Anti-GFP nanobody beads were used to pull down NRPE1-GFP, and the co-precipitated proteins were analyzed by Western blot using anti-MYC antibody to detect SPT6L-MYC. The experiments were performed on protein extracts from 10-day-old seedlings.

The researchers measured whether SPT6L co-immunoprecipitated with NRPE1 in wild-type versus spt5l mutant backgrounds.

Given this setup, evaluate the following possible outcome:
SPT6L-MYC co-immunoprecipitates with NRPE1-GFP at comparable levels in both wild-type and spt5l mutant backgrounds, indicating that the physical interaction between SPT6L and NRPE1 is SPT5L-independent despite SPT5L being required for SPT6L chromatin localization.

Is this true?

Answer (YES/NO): NO